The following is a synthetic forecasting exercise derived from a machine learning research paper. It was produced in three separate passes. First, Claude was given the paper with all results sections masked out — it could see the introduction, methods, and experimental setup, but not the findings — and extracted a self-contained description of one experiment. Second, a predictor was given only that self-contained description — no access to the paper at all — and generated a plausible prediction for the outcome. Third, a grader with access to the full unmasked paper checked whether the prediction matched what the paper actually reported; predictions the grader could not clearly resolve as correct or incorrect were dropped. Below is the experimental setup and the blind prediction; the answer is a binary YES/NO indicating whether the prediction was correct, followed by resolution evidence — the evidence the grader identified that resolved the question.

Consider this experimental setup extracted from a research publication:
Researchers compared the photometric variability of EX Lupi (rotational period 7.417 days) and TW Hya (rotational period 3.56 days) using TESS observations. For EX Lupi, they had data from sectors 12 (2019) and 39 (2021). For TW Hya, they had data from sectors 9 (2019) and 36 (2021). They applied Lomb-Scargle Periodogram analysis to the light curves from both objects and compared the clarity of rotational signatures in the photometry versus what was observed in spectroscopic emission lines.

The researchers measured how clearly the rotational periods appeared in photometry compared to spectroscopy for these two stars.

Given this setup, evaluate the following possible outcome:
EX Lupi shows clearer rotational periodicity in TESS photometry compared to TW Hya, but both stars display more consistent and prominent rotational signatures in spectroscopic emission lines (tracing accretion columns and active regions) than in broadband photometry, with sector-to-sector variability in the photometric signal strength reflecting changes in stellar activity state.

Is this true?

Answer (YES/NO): YES